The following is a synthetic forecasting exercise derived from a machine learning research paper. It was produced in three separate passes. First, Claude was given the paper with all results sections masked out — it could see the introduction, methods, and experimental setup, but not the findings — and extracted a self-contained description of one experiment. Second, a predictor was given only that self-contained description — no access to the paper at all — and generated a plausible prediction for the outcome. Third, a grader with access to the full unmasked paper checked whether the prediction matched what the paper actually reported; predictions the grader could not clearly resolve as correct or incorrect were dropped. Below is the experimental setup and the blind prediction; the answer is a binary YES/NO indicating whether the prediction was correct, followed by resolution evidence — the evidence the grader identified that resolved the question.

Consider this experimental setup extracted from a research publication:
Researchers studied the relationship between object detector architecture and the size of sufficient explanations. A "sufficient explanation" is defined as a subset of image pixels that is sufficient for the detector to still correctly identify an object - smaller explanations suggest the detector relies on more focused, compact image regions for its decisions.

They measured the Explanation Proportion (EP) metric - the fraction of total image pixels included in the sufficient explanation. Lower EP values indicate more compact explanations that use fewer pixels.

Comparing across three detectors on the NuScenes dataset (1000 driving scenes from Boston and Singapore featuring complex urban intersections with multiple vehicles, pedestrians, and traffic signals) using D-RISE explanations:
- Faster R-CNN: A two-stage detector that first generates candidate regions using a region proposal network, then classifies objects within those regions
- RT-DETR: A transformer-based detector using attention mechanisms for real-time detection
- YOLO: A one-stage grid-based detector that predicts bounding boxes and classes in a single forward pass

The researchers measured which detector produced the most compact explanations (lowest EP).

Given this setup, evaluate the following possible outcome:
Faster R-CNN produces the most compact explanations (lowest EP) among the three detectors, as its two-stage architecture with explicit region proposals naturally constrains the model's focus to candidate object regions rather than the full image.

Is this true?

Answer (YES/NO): YES